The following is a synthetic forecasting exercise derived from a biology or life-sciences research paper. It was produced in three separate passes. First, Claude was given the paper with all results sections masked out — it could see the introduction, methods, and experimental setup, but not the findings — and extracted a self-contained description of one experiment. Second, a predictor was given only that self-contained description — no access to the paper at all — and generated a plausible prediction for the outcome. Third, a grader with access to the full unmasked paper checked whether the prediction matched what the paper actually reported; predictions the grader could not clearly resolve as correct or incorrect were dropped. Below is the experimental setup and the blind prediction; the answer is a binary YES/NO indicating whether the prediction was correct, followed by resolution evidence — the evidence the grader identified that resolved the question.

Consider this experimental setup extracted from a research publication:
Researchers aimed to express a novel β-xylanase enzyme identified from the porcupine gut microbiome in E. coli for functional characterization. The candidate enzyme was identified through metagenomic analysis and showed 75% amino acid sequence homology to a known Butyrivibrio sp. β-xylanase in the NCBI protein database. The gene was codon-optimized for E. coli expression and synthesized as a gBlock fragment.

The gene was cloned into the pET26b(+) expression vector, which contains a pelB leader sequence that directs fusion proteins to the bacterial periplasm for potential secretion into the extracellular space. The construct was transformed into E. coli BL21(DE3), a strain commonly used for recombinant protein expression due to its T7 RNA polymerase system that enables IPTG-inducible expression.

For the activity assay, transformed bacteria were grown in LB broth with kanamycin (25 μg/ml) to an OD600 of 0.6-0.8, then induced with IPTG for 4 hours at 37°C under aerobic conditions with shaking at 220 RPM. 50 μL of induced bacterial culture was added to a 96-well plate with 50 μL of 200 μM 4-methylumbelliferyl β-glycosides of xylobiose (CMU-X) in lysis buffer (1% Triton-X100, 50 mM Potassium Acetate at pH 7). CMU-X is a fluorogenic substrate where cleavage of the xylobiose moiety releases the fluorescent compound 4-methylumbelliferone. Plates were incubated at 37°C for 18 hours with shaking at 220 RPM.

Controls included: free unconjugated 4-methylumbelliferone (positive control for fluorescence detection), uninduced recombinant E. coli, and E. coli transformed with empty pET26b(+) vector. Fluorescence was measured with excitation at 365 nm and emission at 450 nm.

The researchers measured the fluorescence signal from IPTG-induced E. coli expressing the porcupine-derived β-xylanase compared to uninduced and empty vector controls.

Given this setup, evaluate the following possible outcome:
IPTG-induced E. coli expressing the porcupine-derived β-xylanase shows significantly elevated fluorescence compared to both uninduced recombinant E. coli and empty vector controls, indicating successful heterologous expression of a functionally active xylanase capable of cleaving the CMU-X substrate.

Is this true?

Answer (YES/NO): NO